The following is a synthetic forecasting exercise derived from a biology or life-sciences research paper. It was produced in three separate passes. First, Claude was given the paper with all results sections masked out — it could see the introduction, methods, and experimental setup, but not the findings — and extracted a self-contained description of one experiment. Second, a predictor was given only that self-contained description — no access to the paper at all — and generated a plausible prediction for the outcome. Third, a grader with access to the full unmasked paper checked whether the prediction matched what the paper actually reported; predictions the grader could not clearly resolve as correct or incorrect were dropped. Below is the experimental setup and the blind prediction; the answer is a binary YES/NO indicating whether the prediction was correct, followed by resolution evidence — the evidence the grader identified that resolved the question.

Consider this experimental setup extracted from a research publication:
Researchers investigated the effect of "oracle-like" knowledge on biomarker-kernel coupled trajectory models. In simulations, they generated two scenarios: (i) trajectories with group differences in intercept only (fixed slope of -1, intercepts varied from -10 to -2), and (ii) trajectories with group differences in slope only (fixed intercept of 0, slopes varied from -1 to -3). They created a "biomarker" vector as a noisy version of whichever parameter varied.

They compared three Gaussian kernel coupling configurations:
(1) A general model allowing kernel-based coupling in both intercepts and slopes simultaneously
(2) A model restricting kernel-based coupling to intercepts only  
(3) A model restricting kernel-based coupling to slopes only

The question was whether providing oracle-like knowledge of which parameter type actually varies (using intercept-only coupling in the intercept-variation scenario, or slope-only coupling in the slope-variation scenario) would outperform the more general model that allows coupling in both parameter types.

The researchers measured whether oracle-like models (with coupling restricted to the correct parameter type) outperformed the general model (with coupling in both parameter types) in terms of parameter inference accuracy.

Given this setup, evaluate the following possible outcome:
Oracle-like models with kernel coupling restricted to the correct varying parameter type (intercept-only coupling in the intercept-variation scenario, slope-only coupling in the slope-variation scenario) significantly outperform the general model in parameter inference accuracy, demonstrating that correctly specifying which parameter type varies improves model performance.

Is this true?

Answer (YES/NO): NO